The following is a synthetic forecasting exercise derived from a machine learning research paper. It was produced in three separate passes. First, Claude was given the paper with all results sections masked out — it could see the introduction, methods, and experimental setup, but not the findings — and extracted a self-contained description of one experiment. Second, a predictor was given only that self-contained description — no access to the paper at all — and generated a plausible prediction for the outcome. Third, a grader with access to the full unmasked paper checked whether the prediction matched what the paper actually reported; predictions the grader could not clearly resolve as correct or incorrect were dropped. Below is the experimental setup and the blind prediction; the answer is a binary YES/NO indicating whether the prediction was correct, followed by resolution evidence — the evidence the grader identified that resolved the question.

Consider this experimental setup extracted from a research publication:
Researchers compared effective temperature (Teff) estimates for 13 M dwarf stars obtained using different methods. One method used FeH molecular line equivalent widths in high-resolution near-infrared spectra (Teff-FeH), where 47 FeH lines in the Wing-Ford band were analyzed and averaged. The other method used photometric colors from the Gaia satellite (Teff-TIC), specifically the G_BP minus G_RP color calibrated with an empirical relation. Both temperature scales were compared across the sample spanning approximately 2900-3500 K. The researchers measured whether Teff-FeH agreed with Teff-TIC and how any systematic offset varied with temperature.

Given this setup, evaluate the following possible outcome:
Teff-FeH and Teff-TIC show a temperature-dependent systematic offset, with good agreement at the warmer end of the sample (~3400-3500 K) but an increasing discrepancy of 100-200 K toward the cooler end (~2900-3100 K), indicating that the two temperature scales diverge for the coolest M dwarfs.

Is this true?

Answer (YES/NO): YES